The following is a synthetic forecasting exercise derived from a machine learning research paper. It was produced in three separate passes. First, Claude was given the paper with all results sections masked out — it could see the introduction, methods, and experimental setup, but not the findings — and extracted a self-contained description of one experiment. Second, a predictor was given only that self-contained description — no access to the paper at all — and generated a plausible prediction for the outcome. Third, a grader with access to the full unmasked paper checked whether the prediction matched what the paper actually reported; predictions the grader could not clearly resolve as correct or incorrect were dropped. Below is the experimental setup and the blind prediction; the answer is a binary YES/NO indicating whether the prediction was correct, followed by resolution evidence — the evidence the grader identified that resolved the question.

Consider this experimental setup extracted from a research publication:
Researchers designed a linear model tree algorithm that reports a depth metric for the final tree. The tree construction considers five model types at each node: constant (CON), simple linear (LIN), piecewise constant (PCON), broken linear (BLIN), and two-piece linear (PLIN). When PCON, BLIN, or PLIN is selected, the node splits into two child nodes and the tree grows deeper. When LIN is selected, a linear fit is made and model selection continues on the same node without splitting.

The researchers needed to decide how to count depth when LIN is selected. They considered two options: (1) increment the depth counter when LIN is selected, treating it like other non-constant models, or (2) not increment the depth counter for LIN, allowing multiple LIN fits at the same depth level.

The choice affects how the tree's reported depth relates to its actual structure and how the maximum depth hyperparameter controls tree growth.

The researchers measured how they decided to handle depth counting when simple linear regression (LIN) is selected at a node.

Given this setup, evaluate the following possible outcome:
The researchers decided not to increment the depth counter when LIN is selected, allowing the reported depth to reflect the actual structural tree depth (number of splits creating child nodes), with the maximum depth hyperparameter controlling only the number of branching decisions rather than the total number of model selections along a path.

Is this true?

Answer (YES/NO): YES